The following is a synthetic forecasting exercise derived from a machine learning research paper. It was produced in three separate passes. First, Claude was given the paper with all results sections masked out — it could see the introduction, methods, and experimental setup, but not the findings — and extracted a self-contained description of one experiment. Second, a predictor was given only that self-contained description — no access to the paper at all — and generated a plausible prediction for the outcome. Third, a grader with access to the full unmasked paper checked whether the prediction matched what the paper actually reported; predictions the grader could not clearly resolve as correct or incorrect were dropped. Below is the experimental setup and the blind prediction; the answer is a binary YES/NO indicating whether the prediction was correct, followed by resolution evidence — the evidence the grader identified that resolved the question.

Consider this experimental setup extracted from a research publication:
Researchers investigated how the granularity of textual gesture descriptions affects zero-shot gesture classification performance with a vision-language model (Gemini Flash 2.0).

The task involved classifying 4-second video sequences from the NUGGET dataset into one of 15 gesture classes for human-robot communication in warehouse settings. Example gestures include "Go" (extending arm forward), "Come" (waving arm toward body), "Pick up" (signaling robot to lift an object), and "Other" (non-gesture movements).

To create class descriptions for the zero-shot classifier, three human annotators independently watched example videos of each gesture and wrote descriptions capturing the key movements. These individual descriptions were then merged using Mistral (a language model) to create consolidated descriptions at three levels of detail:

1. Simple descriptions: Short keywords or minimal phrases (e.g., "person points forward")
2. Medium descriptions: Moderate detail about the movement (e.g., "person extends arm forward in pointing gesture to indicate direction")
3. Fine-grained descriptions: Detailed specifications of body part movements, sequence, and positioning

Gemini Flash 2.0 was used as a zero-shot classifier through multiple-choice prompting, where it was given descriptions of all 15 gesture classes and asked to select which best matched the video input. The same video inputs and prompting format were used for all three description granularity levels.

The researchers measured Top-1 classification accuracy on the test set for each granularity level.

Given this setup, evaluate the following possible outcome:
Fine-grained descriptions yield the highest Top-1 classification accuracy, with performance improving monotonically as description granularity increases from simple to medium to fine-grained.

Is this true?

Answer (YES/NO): NO